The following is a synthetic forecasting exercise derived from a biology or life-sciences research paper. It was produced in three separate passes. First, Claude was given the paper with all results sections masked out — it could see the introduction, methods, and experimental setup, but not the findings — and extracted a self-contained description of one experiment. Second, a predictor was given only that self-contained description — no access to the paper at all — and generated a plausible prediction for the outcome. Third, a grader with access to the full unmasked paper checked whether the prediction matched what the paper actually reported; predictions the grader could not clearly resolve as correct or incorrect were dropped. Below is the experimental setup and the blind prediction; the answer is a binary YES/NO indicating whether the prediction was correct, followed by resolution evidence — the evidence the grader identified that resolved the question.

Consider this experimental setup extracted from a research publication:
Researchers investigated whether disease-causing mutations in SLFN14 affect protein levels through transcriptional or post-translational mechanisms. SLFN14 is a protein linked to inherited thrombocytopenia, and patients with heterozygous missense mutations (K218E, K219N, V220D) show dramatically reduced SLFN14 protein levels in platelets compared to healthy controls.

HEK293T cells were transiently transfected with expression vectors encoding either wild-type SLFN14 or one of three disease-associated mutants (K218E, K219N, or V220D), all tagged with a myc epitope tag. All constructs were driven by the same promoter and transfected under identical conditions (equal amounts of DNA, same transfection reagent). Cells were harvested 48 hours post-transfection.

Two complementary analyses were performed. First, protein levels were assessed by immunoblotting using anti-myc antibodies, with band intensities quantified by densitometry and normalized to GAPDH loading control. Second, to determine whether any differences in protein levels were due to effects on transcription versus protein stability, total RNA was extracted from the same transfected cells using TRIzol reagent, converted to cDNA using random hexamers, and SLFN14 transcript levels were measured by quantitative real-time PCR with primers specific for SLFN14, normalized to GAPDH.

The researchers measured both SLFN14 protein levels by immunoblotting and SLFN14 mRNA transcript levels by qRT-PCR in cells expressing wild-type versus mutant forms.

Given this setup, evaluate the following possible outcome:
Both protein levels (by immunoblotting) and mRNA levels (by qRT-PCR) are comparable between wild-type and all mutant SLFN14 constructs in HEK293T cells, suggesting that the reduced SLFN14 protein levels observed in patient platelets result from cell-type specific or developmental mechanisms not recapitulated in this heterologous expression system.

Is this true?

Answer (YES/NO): NO